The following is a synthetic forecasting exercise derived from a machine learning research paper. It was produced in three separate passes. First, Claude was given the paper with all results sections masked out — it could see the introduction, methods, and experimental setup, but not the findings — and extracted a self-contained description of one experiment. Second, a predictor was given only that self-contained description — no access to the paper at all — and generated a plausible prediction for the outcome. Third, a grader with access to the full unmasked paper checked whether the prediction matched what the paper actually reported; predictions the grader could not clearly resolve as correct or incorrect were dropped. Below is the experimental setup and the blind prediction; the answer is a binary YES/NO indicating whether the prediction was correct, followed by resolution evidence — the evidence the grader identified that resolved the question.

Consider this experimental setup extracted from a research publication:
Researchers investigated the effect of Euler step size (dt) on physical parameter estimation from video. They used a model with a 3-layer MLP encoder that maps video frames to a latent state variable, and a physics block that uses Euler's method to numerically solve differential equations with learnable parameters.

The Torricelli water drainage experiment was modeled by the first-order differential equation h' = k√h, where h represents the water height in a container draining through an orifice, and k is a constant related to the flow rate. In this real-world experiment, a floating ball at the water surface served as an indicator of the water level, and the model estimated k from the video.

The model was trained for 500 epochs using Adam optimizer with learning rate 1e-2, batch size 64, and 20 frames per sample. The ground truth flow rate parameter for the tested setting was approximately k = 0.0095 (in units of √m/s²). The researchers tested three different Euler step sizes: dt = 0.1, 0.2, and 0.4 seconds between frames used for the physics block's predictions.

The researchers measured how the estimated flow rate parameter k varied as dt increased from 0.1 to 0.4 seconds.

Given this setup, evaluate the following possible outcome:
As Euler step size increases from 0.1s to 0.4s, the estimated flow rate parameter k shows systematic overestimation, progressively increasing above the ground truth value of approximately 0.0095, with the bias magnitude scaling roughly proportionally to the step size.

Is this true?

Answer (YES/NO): NO